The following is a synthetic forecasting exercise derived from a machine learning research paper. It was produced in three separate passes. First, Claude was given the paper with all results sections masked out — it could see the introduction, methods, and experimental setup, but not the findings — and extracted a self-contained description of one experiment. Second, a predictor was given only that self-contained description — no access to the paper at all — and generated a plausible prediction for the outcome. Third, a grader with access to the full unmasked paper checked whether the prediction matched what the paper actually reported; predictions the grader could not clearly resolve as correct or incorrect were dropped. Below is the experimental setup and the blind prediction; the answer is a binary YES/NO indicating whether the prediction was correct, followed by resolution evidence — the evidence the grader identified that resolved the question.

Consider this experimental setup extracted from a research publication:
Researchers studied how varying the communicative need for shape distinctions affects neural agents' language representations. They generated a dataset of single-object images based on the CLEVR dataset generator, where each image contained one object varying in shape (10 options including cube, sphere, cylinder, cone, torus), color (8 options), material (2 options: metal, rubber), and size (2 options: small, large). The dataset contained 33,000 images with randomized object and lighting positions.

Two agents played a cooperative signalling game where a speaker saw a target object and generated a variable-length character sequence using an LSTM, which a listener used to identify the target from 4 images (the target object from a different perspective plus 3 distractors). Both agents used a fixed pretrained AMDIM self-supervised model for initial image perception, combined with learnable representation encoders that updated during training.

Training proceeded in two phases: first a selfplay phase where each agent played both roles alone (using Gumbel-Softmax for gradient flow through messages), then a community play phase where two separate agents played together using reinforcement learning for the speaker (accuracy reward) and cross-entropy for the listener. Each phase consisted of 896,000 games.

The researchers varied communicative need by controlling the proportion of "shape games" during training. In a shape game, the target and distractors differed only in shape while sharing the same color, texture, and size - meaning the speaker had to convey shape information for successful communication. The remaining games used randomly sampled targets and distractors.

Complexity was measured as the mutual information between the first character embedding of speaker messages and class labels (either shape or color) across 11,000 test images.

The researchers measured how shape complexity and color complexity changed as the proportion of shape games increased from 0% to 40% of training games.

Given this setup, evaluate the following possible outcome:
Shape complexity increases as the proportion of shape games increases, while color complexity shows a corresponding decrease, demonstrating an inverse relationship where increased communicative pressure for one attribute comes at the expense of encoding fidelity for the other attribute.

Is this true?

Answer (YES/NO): YES